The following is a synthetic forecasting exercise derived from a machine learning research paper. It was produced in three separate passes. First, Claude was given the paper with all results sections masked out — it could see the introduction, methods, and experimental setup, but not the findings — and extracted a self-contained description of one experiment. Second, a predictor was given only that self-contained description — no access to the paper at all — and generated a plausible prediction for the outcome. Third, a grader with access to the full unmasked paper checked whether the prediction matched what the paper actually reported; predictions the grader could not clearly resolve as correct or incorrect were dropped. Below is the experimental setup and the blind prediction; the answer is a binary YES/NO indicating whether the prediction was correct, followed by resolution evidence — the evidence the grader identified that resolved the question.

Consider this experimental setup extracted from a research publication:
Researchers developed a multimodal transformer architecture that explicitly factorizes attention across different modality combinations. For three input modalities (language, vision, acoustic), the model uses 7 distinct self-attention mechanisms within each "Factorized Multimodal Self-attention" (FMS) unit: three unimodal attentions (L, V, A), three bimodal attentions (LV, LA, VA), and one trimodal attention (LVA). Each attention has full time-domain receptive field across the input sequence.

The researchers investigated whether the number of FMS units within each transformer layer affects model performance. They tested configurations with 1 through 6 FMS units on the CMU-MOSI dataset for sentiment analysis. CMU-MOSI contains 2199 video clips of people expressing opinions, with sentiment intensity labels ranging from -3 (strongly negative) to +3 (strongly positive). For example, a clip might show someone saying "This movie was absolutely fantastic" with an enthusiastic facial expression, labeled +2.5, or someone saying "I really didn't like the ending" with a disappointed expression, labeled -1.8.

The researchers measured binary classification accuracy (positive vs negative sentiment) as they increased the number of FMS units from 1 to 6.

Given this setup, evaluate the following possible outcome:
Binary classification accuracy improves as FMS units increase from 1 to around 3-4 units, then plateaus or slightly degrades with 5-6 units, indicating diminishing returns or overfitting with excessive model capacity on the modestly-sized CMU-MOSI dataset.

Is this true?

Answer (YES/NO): NO